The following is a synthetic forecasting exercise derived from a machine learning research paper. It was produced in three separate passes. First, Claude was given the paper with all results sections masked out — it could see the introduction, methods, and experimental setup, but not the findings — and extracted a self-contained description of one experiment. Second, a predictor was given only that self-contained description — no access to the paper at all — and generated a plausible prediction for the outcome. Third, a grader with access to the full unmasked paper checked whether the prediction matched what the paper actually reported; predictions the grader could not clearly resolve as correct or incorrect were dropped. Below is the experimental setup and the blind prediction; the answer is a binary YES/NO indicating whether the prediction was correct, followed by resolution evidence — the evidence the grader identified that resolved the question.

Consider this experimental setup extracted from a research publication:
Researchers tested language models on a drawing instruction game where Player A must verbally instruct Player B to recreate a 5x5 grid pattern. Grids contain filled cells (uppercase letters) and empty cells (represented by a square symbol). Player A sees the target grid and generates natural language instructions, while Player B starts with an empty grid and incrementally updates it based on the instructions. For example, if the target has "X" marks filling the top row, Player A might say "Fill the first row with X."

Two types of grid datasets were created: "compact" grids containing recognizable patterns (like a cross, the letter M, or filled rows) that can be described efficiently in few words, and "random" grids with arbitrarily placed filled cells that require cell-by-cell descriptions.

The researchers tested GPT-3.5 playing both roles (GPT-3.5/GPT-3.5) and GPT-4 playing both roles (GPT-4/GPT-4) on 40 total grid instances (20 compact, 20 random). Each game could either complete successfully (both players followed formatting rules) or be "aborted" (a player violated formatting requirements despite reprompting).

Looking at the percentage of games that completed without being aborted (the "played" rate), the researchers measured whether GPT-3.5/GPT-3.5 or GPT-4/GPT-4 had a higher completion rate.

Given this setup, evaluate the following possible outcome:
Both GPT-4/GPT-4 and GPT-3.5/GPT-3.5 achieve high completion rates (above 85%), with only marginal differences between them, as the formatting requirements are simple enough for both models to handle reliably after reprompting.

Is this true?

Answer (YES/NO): NO